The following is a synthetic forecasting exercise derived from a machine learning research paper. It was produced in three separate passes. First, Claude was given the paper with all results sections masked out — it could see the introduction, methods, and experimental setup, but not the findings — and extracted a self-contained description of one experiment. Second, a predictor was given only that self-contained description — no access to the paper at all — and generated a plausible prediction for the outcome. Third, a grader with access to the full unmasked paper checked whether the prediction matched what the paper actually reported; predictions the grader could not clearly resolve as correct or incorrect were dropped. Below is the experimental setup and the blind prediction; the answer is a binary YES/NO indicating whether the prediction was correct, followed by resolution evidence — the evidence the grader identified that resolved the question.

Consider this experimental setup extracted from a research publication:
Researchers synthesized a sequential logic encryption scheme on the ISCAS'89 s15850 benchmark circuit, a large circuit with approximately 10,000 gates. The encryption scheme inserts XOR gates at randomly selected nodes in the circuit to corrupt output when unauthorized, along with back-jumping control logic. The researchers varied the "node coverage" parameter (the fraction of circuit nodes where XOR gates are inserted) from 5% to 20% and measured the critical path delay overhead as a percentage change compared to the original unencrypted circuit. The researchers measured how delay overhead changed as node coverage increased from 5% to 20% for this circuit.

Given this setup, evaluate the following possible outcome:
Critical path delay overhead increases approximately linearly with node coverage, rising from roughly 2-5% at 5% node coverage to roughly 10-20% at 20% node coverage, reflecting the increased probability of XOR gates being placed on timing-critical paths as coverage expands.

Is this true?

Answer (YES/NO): NO